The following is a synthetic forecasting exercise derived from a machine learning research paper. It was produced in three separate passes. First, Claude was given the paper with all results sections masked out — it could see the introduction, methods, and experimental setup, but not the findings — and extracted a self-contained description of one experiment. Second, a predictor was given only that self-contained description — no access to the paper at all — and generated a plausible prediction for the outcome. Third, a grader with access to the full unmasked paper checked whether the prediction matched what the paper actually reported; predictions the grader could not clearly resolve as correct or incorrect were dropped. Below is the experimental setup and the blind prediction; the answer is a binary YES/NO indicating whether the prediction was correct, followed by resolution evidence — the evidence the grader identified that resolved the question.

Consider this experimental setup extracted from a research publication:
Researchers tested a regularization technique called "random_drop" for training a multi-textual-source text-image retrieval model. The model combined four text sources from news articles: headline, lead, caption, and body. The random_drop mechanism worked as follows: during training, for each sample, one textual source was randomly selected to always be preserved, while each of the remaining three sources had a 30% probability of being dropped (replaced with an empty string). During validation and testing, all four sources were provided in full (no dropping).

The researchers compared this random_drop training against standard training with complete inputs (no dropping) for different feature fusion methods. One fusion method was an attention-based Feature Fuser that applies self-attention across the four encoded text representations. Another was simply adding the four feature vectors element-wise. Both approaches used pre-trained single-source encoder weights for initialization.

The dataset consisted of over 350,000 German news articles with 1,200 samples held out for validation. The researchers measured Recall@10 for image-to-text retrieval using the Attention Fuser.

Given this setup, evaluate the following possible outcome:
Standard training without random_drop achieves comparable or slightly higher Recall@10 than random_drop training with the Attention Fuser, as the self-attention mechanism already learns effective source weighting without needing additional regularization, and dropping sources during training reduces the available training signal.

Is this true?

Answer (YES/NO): NO